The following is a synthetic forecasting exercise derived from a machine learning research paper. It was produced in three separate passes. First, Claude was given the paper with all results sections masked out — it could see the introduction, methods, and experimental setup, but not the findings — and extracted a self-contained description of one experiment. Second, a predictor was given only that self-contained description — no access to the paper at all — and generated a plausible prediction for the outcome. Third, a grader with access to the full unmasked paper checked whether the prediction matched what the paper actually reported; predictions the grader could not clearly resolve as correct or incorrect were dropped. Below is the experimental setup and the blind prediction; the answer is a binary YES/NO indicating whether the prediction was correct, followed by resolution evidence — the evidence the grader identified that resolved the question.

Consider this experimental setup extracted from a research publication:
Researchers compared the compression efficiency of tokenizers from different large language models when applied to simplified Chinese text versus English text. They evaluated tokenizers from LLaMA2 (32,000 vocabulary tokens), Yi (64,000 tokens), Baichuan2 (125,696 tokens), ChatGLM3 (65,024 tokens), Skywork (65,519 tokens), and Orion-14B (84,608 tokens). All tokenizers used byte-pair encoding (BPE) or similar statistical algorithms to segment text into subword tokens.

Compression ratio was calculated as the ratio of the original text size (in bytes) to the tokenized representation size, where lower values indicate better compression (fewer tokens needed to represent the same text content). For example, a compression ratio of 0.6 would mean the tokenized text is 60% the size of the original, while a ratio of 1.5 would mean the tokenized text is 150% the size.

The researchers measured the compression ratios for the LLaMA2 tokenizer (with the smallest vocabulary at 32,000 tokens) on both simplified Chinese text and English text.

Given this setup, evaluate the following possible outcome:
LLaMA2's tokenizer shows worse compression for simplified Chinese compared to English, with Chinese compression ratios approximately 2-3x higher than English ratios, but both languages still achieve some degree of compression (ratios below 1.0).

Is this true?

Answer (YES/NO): NO